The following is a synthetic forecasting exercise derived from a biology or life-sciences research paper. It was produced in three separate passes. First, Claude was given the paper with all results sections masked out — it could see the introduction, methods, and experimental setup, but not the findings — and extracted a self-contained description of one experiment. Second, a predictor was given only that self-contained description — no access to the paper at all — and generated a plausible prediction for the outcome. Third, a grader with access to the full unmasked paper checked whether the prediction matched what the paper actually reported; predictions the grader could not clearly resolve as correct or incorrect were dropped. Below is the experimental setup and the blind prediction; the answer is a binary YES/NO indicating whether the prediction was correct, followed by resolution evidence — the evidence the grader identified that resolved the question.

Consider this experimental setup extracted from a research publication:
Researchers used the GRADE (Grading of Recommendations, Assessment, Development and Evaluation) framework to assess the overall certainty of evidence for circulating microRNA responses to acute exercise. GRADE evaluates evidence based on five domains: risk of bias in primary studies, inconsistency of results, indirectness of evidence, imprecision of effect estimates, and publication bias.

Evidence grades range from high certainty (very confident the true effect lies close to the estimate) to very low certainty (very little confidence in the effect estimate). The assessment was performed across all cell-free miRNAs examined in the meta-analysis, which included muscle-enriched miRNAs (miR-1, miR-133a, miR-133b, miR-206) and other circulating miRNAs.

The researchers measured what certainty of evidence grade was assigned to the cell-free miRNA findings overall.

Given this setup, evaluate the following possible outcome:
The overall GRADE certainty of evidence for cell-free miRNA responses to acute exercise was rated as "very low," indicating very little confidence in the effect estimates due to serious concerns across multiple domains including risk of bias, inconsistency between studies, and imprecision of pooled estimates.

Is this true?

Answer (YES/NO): NO